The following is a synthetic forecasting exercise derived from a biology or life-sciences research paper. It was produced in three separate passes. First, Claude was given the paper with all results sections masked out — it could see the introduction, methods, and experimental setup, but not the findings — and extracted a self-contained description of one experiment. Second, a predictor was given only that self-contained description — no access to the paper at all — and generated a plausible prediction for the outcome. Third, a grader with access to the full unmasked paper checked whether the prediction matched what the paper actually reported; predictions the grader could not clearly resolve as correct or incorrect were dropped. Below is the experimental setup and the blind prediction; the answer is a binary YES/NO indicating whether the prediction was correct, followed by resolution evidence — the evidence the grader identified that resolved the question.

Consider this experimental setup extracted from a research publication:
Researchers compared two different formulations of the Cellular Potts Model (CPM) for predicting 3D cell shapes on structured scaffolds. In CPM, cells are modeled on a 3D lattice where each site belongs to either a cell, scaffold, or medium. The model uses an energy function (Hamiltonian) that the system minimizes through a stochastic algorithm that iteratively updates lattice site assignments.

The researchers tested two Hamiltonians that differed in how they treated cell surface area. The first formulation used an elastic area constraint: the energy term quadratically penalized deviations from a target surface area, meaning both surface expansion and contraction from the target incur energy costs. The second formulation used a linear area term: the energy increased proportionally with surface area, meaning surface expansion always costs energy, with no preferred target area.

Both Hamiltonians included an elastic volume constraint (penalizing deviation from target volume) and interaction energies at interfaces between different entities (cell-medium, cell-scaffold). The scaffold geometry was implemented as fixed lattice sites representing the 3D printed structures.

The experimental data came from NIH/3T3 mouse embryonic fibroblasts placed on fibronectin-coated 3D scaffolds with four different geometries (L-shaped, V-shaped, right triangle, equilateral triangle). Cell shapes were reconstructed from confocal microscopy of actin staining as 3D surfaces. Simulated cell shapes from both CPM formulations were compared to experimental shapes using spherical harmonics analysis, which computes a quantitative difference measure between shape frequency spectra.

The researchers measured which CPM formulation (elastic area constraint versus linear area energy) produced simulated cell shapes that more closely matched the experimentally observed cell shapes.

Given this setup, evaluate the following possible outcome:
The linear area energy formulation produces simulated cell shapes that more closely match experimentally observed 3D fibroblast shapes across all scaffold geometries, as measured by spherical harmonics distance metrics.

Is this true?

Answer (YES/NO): NO